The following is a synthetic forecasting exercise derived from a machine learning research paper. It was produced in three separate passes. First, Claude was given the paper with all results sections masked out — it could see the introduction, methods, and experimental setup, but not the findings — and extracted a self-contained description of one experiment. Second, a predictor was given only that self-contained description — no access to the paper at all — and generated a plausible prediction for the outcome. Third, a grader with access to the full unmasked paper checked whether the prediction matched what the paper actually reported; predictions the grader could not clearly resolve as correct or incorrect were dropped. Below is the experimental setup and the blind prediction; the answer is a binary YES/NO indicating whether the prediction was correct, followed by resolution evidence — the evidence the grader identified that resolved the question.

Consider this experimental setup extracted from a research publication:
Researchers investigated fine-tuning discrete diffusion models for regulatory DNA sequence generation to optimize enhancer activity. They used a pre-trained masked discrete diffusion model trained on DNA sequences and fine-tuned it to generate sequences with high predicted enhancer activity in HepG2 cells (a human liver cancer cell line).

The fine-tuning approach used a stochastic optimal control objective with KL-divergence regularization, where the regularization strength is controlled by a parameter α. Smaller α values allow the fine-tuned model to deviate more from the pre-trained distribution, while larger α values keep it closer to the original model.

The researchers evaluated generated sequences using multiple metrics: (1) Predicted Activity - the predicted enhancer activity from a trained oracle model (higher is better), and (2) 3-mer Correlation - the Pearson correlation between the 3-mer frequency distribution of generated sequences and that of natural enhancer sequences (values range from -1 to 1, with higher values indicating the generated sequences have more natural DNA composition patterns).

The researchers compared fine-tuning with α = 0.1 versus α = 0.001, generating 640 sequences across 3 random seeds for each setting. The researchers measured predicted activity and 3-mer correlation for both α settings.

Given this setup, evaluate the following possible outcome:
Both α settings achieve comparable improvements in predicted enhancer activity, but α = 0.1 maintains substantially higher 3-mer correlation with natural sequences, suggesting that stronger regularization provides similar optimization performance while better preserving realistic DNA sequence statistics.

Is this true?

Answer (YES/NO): NO